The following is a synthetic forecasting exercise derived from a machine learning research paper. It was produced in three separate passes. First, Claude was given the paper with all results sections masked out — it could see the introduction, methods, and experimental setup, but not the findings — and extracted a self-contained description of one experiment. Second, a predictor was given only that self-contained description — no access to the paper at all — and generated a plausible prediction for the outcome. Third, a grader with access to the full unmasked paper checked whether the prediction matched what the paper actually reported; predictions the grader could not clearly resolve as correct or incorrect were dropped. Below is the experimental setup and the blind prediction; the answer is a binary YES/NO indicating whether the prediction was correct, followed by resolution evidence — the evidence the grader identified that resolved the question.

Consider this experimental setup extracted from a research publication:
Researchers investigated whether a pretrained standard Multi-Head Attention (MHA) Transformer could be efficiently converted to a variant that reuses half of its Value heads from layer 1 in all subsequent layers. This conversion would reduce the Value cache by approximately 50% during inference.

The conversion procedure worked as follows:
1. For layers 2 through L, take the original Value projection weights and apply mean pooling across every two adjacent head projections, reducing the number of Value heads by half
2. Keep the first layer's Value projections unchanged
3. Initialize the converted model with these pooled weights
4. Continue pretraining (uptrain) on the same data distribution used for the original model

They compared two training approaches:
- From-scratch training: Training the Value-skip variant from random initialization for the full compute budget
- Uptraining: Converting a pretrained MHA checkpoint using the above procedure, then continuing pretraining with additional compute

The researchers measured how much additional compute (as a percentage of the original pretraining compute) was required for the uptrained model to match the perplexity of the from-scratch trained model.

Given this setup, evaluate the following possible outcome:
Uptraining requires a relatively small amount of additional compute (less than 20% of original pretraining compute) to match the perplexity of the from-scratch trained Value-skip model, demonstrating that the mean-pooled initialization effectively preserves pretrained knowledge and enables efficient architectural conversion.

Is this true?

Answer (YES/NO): YES